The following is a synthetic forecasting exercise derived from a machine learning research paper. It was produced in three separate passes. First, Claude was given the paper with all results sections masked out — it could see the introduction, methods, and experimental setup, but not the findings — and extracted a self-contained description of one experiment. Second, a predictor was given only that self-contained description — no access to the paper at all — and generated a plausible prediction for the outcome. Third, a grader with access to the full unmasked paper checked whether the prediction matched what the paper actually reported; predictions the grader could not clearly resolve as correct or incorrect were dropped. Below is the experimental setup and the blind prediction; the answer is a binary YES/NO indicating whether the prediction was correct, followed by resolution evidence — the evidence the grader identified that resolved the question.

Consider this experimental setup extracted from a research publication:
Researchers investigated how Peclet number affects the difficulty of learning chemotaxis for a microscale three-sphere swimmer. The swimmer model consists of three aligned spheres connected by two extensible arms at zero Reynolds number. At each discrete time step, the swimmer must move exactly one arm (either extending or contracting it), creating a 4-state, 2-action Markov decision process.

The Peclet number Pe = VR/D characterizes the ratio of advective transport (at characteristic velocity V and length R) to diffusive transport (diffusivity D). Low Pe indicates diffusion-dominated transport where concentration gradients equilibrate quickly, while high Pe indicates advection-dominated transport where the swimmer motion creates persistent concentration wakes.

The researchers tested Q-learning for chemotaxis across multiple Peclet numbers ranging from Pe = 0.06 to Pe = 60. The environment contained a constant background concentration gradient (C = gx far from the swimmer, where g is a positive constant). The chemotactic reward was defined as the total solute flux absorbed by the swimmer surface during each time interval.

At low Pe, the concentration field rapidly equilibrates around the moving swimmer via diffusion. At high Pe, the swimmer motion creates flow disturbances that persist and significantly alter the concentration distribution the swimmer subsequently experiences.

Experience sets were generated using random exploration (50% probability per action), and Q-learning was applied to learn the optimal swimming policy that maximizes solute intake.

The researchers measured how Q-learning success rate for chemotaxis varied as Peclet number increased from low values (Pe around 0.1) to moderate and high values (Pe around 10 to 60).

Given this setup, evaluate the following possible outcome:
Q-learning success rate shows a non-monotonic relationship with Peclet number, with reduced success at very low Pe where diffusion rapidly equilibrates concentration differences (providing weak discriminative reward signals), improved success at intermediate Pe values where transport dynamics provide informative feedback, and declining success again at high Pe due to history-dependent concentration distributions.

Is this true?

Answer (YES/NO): NO